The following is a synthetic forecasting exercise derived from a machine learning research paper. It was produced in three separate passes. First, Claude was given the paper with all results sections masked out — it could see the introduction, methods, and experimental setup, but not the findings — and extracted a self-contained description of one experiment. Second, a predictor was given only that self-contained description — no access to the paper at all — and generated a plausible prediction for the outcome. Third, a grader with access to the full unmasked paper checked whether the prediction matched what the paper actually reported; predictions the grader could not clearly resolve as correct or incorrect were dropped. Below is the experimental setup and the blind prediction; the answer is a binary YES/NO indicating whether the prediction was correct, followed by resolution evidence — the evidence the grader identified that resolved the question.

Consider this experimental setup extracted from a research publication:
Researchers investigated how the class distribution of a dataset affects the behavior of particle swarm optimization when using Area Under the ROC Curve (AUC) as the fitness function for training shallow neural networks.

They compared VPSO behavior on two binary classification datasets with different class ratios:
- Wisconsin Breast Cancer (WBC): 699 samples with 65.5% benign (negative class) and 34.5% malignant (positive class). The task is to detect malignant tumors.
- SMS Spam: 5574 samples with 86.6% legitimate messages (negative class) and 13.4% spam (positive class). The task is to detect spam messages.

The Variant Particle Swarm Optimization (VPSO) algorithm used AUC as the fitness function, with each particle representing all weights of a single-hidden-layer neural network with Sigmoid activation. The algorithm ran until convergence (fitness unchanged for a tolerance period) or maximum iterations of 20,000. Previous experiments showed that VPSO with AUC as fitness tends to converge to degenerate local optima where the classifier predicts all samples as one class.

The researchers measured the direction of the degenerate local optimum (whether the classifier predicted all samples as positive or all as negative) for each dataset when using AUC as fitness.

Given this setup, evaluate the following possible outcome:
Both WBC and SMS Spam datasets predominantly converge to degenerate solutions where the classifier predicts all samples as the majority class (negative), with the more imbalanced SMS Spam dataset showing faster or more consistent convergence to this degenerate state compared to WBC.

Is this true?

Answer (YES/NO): NO